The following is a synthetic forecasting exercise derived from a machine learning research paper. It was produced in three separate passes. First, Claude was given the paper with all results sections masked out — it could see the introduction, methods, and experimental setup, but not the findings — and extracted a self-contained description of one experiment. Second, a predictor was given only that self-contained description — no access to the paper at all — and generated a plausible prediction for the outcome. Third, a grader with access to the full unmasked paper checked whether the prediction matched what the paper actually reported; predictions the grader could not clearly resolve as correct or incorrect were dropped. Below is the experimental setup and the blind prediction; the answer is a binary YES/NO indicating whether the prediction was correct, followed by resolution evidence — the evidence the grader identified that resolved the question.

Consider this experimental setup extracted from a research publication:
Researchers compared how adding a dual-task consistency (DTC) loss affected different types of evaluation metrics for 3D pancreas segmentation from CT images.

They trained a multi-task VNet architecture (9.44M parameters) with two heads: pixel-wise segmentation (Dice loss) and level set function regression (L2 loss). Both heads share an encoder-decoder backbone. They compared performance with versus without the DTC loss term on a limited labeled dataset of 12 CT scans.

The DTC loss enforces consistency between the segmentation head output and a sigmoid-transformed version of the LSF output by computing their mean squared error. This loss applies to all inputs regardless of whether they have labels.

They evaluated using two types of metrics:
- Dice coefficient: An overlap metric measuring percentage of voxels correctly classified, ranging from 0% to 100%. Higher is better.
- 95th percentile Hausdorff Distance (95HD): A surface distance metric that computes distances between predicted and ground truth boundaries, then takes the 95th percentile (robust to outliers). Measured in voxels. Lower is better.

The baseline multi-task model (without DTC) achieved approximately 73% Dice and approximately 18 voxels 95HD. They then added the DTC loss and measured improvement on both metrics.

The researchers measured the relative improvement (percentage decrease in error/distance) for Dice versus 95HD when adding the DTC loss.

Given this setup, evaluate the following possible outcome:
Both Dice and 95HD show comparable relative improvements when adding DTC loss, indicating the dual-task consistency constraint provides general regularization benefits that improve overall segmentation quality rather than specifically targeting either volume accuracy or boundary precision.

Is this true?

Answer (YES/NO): NO